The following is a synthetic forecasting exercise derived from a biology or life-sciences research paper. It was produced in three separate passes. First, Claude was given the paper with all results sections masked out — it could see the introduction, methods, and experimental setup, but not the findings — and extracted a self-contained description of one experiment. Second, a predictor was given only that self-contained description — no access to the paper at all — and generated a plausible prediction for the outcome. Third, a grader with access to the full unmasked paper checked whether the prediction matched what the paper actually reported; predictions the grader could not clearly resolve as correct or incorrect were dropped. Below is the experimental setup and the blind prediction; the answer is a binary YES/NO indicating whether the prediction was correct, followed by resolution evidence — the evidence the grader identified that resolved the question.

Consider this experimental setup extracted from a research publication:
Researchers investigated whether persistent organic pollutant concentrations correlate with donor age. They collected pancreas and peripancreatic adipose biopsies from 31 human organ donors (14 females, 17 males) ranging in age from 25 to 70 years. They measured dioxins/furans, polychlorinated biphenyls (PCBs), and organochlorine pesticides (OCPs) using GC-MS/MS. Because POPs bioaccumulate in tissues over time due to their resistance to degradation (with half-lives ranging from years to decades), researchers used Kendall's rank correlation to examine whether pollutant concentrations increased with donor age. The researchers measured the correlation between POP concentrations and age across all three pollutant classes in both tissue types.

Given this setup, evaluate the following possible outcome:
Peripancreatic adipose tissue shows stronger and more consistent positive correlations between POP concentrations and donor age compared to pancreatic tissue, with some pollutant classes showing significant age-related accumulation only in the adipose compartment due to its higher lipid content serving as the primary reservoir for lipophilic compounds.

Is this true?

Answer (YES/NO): YES